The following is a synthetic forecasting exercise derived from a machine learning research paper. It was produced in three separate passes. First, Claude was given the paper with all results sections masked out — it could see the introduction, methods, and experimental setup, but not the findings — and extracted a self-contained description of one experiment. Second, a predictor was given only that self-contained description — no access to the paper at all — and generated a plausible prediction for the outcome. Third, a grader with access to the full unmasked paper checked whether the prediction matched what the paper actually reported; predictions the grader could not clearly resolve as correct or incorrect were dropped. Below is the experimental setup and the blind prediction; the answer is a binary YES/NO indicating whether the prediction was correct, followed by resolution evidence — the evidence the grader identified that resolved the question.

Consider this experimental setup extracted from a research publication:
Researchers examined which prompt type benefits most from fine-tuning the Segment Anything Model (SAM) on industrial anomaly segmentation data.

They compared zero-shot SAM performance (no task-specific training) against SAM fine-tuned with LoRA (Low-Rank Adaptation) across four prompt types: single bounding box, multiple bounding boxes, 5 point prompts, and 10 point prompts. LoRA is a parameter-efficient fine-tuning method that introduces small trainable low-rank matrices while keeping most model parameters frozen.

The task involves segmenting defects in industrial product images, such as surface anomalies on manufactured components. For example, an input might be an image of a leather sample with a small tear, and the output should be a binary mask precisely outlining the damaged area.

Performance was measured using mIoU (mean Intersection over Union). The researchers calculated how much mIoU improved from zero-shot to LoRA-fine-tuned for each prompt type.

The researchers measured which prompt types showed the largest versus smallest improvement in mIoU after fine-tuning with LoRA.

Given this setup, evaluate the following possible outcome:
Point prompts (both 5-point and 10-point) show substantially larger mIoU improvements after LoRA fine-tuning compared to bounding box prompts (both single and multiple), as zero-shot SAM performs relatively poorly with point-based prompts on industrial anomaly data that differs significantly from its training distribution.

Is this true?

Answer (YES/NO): YES